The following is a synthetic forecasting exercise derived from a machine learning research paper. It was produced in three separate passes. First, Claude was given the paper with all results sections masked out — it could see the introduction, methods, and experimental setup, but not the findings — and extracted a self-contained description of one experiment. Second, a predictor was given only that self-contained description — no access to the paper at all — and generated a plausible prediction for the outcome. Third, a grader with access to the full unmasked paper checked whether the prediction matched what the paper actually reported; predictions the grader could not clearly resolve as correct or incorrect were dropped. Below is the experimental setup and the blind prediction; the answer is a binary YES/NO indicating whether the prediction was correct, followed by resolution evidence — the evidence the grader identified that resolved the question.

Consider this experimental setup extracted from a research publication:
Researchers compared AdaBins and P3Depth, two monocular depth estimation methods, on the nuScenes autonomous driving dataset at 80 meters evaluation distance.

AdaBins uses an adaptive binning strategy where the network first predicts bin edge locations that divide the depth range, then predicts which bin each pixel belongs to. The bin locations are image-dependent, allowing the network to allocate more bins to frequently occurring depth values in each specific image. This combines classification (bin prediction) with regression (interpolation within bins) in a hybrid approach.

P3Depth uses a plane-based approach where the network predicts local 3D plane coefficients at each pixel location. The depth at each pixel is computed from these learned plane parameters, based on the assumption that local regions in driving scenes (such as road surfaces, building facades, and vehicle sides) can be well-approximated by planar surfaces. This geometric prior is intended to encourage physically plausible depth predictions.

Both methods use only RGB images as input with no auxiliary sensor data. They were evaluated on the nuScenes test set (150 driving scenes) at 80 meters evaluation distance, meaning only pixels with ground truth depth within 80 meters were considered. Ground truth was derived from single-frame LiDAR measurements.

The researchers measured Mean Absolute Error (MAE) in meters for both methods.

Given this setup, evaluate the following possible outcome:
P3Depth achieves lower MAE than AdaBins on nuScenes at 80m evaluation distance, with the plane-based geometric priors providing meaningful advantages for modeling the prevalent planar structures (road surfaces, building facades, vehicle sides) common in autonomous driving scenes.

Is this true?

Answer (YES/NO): YES